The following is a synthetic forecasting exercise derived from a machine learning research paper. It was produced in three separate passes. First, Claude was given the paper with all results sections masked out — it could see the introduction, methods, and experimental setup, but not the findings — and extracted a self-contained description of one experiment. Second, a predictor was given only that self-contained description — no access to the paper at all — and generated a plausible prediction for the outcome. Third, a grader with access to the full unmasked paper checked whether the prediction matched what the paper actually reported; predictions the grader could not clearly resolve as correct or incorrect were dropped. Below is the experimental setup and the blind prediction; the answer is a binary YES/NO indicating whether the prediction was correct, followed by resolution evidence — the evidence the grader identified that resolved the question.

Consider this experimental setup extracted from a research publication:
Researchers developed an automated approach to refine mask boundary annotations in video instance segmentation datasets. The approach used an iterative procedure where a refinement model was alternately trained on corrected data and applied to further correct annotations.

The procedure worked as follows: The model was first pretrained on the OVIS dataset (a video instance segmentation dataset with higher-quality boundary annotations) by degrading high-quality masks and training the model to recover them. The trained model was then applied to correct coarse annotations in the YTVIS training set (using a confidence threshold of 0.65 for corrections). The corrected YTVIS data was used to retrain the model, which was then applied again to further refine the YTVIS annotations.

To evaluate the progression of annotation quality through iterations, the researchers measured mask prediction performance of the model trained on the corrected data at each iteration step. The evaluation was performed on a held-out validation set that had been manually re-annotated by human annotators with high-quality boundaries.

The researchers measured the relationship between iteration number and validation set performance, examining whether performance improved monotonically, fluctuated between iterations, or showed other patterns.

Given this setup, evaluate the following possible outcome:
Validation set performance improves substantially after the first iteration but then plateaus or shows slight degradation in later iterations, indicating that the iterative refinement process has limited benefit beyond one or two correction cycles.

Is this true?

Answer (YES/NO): NO